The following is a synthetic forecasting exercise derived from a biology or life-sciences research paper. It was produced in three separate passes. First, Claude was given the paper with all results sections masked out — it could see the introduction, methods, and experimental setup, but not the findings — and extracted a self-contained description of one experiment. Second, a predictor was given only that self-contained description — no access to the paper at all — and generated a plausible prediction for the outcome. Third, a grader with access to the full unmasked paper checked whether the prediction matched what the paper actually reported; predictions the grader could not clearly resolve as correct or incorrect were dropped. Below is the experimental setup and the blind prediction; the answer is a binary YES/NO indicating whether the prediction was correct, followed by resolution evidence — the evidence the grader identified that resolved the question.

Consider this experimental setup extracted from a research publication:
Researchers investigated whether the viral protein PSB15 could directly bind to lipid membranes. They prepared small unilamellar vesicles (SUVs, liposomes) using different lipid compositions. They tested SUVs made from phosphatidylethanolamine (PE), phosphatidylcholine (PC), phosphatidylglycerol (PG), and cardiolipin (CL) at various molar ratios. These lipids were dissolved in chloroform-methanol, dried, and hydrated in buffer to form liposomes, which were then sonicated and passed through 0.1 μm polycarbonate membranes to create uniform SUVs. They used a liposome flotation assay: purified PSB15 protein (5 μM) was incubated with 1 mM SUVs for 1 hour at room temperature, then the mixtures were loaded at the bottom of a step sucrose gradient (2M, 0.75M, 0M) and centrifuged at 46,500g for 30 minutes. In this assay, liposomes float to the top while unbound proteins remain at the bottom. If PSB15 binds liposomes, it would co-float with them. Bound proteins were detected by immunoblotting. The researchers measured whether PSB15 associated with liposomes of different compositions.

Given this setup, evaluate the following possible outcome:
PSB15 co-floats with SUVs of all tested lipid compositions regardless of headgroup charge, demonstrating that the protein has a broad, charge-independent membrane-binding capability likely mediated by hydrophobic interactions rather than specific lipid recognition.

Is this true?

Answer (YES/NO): NO